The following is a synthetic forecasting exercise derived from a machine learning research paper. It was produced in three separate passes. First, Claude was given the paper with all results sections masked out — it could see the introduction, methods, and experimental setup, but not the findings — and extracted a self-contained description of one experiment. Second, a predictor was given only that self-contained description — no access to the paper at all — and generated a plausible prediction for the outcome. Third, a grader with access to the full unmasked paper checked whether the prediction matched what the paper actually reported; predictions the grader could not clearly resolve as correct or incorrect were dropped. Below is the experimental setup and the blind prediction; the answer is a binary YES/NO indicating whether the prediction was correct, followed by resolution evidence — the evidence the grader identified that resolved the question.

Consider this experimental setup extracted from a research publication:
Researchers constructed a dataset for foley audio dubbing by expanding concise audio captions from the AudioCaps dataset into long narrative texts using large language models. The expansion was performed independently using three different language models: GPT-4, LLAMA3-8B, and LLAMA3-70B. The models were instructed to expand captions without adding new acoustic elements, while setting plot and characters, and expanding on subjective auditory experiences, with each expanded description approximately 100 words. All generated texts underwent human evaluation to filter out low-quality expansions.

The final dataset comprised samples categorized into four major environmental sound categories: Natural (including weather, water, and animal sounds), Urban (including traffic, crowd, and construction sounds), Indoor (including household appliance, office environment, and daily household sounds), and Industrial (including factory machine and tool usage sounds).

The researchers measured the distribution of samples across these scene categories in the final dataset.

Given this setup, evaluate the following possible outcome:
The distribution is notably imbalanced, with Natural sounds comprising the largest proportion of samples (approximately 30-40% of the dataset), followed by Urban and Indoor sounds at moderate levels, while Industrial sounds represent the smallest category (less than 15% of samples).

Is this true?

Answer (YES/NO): NO